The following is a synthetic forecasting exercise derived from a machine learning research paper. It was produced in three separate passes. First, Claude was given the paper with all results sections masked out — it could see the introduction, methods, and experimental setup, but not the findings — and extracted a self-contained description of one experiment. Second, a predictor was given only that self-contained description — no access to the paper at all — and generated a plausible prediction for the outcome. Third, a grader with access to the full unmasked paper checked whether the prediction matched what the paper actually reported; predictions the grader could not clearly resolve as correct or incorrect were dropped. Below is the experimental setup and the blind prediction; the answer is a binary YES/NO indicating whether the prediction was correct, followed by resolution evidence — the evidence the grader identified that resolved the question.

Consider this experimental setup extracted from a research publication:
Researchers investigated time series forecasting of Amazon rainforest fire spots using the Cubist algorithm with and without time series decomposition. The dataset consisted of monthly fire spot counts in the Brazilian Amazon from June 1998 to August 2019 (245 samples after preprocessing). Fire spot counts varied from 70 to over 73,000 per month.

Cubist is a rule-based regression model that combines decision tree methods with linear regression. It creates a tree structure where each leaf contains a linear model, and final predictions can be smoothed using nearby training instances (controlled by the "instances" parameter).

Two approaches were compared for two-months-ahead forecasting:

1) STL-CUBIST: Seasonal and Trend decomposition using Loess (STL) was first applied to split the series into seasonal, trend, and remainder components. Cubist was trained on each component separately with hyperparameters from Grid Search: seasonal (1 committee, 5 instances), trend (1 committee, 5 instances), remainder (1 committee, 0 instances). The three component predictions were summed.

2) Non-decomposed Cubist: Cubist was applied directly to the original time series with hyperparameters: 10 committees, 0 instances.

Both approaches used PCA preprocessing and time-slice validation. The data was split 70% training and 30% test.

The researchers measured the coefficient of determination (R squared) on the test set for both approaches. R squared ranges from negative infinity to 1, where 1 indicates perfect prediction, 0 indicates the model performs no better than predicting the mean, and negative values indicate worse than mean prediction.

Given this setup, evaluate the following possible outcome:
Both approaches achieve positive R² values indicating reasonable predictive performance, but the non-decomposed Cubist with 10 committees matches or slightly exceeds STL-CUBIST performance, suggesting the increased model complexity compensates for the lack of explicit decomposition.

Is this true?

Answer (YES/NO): YES